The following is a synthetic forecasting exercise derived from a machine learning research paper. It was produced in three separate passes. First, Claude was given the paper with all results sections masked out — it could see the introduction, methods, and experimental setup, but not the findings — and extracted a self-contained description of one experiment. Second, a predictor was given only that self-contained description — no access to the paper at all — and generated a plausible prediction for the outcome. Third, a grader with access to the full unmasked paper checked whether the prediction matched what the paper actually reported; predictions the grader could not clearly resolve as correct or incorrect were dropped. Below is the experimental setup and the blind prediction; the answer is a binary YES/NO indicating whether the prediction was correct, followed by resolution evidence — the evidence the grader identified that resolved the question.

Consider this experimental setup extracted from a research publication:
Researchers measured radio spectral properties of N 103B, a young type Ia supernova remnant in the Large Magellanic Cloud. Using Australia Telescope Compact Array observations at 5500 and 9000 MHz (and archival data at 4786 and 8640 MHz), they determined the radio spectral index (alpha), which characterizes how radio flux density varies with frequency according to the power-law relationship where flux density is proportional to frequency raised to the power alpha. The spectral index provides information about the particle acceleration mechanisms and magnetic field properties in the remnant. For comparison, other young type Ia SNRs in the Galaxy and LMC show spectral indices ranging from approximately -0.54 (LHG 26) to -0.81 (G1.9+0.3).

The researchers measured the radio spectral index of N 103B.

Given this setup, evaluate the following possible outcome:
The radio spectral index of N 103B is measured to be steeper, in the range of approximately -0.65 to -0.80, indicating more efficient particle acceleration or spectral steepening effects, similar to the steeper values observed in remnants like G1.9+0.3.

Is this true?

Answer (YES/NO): YES